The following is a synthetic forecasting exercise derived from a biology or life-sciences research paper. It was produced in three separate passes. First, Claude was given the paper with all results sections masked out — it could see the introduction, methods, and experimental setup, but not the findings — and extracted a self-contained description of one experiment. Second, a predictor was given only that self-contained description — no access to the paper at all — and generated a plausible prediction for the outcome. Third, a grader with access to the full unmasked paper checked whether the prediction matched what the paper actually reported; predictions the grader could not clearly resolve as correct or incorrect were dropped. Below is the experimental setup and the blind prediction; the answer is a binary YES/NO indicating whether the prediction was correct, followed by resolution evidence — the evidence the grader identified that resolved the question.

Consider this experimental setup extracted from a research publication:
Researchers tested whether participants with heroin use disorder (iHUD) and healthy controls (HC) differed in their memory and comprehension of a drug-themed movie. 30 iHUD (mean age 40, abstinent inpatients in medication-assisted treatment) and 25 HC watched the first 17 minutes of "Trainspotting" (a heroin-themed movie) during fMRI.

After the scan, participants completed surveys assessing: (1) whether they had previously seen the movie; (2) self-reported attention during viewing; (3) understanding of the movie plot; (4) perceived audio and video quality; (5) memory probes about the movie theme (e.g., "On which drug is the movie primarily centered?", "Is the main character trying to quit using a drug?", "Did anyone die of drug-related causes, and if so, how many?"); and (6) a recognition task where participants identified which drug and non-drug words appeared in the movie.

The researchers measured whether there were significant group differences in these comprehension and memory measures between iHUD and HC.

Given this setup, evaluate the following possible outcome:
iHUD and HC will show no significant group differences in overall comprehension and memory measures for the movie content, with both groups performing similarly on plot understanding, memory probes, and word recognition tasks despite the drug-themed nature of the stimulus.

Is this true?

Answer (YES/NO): YES